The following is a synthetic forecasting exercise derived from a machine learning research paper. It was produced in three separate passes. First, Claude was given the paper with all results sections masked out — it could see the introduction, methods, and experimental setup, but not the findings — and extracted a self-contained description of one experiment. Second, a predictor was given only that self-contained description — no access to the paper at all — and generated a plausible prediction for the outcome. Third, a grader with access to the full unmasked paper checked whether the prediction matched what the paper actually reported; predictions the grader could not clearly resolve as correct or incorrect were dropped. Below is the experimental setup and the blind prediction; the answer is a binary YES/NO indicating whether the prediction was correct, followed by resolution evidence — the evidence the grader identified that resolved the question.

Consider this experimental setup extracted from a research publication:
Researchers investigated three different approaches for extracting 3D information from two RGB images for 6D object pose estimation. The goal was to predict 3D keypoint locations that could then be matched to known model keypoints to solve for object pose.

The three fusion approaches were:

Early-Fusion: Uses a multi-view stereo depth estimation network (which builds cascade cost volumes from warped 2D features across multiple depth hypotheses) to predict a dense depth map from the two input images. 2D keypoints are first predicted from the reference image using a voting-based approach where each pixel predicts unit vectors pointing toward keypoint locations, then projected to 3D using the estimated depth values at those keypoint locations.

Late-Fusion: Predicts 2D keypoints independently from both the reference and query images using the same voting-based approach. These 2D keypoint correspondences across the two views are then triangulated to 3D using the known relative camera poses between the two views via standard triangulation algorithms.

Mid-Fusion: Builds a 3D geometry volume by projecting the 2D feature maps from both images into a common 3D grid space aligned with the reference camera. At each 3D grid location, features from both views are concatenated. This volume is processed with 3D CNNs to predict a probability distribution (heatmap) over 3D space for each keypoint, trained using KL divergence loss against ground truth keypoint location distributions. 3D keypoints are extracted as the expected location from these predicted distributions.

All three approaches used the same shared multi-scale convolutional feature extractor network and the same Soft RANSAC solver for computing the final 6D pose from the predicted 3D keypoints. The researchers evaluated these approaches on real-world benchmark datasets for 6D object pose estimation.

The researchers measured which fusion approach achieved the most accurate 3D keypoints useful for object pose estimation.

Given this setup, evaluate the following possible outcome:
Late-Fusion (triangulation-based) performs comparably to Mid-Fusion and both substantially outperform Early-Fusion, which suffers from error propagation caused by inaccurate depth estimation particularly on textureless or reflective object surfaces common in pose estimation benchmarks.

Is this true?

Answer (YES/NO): NO